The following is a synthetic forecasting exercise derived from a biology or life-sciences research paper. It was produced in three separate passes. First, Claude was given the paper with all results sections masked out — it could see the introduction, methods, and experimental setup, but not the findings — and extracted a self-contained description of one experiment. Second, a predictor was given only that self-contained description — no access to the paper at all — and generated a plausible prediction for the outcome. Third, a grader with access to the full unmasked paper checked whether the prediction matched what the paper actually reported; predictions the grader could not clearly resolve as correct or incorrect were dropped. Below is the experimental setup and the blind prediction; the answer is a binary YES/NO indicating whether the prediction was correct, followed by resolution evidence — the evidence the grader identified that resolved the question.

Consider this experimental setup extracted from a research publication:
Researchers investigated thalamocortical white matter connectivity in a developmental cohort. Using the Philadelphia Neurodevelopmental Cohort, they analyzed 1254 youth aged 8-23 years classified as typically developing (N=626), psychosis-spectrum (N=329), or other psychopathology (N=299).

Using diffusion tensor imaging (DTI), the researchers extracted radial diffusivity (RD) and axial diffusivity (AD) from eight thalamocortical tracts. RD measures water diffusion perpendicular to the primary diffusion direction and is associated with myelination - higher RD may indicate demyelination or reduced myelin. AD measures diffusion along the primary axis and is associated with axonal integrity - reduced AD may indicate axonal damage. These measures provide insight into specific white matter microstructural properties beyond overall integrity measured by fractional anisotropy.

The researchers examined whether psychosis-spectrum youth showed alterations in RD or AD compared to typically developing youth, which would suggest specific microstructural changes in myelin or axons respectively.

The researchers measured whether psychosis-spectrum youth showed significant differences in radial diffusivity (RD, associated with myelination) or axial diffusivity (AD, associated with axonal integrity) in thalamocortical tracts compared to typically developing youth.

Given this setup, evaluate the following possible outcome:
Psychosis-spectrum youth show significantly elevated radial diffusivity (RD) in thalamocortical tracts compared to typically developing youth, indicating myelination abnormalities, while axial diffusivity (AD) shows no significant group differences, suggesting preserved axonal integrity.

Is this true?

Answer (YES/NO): NO